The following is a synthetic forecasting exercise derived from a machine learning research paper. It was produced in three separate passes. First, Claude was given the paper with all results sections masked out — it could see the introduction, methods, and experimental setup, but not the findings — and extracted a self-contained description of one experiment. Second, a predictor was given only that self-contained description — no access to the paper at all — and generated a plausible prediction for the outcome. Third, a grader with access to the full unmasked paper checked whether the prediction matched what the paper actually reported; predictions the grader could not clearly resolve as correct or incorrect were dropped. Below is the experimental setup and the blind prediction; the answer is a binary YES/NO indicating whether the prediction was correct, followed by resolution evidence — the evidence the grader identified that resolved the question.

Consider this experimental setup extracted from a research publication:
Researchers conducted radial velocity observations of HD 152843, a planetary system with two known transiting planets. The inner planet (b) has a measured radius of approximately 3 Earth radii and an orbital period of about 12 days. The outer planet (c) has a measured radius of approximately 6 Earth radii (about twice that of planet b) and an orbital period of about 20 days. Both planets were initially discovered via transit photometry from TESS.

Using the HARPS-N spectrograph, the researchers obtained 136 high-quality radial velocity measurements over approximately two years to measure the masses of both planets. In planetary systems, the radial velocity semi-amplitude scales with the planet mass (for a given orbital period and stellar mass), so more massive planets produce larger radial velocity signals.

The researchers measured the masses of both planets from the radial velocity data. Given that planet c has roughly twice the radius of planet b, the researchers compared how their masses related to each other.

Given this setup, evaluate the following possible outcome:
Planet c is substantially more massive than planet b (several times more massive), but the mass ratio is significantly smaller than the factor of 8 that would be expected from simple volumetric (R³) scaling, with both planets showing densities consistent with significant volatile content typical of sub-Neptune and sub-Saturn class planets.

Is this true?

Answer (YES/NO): NO